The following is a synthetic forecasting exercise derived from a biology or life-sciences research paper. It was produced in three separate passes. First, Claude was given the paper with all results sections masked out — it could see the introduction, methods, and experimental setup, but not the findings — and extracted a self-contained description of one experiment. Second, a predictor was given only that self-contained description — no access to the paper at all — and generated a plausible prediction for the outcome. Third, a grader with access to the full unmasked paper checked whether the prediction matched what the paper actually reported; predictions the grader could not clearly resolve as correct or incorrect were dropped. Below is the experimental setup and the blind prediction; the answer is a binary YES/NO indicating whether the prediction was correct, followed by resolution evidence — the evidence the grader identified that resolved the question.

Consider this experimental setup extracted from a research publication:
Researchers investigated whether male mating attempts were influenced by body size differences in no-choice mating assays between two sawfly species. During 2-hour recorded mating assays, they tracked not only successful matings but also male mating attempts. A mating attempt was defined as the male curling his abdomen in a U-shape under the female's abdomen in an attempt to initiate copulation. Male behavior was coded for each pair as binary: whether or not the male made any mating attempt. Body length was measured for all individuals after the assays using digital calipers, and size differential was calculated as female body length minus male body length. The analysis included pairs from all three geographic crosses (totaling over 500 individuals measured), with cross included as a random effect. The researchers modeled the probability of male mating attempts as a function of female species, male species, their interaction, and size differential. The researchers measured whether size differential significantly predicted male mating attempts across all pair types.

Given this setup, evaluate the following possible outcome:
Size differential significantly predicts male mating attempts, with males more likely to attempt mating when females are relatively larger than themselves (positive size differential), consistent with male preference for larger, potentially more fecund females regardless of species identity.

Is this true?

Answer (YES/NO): NO